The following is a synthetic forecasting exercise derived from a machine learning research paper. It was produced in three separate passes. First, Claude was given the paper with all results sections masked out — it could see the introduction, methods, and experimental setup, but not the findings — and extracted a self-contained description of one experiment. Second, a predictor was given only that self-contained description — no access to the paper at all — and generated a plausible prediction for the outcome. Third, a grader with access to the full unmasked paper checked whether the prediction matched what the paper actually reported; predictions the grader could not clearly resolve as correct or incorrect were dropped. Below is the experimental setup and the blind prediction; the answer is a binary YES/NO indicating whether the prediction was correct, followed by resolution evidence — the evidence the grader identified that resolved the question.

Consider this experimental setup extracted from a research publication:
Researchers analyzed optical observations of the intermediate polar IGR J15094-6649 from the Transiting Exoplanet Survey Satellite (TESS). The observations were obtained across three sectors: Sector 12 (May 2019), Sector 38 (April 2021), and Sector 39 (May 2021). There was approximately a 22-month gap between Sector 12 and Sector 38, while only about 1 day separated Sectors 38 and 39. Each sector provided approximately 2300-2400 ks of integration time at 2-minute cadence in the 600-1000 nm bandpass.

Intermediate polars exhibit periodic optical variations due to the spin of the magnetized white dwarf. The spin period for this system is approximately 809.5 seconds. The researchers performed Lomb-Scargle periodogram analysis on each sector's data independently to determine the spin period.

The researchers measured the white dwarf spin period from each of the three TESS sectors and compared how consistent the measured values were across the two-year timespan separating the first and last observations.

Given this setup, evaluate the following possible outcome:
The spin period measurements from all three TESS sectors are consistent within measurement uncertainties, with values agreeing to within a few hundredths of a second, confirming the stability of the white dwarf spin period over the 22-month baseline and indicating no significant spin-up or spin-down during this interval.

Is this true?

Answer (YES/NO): YES